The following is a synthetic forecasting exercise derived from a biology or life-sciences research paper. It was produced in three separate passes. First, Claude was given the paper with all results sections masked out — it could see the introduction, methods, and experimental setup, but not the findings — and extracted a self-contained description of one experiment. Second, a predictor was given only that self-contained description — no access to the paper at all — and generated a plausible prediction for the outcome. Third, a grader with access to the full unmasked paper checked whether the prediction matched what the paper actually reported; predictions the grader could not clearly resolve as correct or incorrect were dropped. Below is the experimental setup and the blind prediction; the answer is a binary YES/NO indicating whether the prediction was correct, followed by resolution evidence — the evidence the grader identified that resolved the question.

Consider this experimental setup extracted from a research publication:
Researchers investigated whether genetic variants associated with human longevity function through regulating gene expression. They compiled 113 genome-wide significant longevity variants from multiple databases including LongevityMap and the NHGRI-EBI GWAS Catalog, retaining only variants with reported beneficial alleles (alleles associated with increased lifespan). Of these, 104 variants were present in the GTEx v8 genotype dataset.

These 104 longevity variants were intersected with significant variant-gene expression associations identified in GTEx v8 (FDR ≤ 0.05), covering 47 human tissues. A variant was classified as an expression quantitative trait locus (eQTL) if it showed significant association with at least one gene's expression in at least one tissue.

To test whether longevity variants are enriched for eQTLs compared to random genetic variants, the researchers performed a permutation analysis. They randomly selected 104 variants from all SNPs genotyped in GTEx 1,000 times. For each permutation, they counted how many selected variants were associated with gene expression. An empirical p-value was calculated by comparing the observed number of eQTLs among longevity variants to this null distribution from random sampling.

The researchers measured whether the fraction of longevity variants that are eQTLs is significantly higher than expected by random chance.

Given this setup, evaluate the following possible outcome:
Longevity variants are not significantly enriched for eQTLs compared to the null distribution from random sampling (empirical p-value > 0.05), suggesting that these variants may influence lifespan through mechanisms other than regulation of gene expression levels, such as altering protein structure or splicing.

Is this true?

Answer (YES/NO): NO